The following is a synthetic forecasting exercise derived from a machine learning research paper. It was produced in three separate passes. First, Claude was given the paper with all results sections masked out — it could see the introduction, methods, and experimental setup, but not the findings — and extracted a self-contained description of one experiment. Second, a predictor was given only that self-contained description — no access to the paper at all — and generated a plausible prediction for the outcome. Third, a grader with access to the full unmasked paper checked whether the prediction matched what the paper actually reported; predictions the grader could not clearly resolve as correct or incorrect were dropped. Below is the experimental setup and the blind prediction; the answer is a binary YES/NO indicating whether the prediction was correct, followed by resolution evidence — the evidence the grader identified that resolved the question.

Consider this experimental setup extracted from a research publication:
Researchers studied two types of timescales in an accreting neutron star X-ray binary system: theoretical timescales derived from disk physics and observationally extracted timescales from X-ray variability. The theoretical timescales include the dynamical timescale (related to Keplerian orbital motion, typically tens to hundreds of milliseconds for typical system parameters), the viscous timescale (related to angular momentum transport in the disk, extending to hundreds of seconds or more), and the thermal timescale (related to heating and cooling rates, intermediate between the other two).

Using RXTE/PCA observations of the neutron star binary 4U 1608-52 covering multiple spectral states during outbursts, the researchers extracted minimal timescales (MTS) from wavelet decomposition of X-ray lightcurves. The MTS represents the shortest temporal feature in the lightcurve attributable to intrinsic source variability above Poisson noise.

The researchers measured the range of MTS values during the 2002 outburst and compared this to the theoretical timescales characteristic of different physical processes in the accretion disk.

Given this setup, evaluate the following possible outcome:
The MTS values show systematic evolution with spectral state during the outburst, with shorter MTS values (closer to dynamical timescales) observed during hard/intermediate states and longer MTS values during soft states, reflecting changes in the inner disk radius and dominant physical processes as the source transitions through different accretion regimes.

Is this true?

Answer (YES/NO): YES